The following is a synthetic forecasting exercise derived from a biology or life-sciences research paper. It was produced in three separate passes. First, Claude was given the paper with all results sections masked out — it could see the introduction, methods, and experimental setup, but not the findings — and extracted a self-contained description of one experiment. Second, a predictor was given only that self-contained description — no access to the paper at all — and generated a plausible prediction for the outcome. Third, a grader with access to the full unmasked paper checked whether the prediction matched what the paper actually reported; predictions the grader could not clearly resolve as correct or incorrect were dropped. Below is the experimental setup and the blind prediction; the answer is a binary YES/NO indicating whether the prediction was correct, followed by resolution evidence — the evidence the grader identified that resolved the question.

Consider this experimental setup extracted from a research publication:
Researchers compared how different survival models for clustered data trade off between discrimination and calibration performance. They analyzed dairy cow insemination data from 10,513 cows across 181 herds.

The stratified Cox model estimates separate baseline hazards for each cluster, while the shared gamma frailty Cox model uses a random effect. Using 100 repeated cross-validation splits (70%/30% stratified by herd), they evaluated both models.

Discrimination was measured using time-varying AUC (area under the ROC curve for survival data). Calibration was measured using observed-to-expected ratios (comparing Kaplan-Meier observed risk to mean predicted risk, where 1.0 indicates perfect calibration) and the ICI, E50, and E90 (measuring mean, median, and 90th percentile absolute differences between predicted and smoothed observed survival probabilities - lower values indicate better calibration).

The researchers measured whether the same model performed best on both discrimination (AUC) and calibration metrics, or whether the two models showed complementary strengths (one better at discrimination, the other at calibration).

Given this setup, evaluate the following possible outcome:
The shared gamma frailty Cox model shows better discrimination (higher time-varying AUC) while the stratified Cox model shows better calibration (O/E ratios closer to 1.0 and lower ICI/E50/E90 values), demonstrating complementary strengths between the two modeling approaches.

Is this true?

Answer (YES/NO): YES